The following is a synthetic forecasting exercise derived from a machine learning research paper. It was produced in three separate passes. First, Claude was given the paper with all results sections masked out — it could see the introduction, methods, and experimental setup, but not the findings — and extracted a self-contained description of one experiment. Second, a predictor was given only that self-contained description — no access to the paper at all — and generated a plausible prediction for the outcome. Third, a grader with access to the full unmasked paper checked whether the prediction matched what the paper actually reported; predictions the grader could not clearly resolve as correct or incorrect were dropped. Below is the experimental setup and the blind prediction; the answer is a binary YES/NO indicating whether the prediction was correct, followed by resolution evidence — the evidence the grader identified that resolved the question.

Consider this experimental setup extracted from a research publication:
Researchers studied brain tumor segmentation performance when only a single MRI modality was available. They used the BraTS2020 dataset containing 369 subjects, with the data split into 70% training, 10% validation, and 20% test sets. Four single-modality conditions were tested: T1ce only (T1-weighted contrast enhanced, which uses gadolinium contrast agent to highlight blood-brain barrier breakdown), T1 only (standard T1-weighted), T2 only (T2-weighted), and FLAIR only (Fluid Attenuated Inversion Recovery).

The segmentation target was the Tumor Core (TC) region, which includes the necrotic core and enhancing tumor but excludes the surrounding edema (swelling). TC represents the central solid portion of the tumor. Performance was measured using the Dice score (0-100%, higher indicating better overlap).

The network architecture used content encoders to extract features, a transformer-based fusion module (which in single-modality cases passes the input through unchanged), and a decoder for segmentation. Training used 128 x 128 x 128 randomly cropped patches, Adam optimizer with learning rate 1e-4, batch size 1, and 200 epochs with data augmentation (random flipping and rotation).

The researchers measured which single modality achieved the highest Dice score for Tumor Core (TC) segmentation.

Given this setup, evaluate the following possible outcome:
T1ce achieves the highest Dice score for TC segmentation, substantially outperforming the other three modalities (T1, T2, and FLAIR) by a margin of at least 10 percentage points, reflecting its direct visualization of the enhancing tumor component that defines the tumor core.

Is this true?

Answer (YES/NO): YES